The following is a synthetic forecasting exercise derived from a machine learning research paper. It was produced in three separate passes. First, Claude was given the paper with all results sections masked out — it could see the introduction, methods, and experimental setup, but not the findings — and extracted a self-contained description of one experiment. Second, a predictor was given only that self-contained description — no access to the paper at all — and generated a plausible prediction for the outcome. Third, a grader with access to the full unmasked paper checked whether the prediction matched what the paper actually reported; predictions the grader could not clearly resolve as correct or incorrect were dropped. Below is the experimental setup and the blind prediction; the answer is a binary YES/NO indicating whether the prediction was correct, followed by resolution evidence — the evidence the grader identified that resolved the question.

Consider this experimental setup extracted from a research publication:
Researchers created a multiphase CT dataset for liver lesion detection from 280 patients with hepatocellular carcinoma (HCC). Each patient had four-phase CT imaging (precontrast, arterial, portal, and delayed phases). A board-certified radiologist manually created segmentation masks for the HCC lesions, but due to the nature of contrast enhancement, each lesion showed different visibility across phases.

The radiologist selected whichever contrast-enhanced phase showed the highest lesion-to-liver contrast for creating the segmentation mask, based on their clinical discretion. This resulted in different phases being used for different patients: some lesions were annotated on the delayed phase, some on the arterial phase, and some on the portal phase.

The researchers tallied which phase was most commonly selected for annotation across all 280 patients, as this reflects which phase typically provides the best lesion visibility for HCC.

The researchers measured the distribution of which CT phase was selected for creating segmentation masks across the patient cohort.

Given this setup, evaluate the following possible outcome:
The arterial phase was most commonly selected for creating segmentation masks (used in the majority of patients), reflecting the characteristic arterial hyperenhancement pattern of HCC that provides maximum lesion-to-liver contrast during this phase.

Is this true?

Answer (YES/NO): NO